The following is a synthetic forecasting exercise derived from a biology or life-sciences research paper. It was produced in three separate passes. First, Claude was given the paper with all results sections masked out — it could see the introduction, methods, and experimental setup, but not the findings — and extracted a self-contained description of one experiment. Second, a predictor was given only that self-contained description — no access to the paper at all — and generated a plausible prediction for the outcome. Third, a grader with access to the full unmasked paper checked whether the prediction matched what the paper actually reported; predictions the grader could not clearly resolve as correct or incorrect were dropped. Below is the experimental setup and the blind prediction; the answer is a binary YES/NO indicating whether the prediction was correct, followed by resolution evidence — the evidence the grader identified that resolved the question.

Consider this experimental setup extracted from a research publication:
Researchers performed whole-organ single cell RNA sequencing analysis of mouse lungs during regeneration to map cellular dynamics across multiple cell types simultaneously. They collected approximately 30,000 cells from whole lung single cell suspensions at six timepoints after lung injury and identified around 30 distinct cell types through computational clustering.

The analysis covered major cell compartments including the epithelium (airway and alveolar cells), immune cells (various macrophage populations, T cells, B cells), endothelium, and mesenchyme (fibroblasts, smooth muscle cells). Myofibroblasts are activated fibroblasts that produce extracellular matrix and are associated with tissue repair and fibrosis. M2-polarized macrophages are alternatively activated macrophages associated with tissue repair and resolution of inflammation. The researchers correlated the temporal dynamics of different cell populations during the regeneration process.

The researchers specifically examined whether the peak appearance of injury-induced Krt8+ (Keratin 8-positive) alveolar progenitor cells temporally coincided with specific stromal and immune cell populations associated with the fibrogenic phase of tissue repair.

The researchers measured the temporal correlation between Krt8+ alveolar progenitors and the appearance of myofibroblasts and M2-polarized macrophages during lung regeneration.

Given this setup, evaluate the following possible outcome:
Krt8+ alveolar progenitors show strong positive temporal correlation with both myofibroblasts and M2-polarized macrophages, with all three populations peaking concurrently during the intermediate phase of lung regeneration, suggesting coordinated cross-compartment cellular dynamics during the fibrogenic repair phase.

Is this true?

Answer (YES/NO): YES